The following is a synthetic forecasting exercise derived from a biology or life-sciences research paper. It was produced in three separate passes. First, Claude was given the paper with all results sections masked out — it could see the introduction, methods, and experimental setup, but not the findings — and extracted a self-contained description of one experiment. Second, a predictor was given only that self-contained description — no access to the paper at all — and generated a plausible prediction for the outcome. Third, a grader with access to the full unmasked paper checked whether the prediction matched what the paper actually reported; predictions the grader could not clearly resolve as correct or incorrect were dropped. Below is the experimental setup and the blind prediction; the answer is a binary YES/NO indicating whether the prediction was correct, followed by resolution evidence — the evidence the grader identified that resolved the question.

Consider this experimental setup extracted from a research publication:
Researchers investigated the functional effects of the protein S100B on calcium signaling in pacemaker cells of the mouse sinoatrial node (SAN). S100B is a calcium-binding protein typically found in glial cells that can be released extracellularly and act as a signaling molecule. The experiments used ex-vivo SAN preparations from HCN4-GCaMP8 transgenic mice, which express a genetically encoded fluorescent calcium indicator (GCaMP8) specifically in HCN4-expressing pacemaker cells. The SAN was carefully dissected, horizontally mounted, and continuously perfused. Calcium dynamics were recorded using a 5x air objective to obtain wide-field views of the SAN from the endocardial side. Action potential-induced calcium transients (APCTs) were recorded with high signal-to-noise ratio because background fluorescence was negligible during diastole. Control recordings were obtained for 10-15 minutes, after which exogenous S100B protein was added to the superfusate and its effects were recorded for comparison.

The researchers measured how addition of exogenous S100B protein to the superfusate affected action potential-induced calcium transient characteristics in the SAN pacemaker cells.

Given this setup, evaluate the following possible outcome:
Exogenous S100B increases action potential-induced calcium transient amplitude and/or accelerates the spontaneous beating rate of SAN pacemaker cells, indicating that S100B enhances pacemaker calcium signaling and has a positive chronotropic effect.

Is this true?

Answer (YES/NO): NO